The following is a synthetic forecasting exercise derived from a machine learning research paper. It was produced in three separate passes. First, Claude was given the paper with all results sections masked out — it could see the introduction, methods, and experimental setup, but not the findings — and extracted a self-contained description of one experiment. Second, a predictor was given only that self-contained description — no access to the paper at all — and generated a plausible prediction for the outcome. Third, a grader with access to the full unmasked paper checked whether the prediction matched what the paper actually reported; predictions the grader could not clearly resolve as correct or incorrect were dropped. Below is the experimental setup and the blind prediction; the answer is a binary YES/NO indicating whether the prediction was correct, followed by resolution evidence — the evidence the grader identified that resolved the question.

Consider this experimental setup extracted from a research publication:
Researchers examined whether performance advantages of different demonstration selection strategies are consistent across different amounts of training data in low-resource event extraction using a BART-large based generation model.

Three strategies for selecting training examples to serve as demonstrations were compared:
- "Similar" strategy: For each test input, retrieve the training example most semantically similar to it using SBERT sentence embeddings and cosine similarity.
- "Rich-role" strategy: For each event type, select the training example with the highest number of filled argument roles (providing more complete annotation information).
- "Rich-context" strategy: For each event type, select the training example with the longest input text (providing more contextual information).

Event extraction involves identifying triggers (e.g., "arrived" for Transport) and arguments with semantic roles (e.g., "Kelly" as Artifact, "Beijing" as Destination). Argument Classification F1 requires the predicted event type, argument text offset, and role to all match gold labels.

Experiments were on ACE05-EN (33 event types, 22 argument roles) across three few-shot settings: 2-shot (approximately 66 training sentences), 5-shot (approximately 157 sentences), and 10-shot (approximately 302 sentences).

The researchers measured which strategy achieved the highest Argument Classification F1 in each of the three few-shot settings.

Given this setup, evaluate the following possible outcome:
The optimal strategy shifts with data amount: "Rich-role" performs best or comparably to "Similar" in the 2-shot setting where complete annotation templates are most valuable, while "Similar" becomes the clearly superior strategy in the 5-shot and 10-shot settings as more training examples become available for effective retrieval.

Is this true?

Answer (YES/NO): NO